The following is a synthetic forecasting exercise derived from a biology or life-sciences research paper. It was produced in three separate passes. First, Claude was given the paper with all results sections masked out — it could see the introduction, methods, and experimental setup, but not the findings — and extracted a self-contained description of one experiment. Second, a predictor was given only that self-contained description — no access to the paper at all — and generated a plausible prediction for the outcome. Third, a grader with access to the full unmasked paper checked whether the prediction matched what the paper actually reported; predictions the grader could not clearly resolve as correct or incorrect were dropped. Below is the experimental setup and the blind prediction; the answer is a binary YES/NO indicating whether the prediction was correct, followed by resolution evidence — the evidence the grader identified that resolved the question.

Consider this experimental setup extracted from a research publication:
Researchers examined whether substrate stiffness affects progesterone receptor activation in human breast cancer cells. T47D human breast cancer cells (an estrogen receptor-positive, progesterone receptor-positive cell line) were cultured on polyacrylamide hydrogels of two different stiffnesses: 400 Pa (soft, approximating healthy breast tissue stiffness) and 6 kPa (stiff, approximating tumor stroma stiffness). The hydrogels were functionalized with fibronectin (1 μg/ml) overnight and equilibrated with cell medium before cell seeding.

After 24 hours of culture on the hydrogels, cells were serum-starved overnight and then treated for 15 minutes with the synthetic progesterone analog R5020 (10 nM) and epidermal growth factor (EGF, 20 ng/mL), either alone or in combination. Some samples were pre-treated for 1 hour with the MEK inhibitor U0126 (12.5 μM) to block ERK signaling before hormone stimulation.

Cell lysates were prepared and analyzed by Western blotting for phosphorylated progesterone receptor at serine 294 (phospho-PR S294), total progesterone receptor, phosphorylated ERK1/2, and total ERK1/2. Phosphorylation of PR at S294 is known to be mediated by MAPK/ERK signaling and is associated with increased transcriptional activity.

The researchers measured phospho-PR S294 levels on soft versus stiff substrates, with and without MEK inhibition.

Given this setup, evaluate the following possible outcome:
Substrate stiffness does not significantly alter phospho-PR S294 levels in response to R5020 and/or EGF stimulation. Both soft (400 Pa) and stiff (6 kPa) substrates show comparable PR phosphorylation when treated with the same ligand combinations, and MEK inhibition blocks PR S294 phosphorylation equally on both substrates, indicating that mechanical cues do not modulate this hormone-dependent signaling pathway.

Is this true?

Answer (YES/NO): NO